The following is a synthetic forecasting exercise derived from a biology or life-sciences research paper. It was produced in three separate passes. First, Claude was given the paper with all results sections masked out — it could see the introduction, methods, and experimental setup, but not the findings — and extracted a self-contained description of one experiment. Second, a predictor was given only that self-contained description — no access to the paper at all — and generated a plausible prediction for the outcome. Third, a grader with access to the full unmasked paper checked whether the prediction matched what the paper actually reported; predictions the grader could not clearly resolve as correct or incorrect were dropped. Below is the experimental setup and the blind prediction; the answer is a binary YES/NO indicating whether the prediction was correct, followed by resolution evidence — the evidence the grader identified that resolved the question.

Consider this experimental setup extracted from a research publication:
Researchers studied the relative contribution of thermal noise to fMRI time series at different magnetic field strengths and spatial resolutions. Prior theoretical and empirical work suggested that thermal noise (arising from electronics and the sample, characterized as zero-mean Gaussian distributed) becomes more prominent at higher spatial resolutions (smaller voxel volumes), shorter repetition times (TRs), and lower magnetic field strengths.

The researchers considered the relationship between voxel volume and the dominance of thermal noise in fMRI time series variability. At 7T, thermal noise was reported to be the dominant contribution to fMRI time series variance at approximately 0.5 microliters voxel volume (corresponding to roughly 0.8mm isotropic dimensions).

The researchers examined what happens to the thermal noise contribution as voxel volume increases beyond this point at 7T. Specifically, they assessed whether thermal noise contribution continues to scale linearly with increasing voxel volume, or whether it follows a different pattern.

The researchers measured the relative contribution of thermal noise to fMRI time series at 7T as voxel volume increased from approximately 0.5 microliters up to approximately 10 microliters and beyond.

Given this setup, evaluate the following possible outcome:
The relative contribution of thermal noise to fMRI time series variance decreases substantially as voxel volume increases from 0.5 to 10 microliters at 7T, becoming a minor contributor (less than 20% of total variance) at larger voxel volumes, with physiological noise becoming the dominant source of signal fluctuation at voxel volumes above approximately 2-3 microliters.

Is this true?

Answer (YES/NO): NO